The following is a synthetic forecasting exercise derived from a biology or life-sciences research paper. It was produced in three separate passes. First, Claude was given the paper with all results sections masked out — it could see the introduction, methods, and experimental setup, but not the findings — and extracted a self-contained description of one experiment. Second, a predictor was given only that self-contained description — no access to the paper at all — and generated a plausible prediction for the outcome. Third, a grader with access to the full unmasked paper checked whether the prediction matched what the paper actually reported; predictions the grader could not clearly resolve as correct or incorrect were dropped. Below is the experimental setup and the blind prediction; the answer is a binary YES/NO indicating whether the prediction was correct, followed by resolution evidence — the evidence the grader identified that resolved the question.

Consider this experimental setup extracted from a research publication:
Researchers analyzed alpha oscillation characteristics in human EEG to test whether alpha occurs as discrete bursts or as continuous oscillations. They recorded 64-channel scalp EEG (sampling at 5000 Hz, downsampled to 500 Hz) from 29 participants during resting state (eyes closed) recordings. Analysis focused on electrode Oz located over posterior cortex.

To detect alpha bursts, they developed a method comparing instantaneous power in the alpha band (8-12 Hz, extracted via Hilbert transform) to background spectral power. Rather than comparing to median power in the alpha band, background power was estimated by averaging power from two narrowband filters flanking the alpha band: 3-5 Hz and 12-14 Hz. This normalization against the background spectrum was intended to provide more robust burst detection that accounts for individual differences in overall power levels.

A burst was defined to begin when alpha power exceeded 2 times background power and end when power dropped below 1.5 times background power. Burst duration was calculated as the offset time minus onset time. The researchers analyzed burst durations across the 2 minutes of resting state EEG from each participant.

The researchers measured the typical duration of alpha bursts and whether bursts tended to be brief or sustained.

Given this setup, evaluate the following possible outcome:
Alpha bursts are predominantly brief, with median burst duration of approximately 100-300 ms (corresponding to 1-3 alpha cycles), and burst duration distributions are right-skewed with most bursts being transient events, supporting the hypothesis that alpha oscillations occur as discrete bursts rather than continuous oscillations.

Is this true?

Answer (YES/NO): NO